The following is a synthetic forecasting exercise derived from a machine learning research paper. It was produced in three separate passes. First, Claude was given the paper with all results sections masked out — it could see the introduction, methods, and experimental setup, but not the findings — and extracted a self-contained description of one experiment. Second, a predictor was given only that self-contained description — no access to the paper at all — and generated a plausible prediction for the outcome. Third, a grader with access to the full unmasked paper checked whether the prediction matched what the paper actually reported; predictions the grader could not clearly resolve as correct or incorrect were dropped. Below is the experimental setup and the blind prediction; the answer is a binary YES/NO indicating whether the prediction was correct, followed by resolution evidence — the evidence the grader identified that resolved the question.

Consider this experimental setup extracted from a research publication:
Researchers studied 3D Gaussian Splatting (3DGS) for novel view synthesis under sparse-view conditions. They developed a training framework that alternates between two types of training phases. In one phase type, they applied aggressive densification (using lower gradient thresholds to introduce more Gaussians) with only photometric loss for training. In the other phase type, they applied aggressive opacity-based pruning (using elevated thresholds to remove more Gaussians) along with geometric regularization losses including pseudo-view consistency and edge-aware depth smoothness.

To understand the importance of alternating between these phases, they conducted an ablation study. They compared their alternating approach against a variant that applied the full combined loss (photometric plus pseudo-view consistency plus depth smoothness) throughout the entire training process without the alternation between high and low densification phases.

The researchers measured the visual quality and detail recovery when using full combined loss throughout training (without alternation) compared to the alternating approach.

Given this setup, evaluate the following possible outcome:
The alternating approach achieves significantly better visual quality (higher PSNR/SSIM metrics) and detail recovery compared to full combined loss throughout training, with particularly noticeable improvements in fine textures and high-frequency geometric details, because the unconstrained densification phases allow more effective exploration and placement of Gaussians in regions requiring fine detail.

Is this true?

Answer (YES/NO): YES